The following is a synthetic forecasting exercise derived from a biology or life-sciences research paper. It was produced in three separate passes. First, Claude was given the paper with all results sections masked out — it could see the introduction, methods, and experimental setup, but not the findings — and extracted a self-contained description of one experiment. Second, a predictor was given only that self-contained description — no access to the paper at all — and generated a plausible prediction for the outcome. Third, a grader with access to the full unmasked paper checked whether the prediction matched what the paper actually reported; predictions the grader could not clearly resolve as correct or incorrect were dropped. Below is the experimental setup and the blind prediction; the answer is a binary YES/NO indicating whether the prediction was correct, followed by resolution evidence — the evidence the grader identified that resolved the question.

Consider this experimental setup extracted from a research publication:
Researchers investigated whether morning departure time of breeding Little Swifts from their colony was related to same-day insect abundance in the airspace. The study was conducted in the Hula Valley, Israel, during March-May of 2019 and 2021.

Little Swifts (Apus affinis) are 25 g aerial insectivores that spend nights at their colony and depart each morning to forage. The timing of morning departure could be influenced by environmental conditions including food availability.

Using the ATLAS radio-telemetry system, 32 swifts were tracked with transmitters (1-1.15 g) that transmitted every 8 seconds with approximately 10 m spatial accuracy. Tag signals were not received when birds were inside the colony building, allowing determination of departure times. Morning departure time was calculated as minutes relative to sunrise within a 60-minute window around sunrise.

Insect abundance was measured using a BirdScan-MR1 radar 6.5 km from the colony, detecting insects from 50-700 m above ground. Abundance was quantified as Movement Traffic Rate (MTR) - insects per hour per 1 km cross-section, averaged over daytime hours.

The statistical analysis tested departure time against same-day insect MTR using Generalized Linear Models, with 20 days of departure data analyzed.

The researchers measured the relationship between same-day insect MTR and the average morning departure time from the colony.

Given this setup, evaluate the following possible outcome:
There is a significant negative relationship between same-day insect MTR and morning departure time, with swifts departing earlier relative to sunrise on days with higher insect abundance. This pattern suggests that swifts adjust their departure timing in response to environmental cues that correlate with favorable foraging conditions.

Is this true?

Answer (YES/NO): NO